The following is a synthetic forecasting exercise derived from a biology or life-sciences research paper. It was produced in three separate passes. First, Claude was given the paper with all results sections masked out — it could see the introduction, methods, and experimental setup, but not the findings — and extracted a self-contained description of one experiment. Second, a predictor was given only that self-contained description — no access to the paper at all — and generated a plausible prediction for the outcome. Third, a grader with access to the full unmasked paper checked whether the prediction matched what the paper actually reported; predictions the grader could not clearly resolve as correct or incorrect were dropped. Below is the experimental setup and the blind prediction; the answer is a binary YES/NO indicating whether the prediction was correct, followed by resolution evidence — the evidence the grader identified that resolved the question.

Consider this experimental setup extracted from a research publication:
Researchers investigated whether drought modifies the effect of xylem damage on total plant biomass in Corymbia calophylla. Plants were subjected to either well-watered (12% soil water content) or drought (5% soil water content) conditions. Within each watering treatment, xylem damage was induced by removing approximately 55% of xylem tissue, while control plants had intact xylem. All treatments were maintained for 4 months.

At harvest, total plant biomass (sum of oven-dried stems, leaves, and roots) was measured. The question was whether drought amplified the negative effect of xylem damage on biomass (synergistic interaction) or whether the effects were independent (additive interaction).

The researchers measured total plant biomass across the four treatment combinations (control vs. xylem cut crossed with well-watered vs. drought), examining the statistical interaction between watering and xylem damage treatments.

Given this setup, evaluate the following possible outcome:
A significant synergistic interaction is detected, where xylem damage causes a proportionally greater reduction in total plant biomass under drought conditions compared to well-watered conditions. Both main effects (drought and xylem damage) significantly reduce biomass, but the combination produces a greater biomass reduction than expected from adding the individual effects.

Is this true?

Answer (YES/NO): NO